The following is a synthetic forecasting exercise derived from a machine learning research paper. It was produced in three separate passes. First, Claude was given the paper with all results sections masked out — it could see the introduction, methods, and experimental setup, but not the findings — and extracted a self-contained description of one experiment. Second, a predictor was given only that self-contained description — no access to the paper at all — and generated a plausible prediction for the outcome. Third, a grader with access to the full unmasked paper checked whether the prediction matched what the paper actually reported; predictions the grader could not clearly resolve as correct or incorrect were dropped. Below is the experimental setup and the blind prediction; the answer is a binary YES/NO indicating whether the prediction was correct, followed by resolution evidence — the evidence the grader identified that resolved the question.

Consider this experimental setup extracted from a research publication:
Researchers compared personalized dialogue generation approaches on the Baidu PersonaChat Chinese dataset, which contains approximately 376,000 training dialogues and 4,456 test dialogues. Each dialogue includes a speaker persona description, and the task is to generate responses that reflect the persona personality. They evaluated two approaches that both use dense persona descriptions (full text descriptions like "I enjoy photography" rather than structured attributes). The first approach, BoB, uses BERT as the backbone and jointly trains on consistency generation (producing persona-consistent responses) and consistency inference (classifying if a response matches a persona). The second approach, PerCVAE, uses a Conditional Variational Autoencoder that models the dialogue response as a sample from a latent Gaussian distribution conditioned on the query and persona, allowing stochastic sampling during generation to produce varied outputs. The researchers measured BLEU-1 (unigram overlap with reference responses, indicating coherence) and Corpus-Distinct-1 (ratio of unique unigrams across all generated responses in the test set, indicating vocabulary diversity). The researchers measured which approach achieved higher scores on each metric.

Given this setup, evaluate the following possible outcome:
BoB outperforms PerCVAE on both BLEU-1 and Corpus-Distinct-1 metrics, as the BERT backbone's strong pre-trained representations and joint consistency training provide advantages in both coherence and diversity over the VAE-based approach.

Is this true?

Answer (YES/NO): NO